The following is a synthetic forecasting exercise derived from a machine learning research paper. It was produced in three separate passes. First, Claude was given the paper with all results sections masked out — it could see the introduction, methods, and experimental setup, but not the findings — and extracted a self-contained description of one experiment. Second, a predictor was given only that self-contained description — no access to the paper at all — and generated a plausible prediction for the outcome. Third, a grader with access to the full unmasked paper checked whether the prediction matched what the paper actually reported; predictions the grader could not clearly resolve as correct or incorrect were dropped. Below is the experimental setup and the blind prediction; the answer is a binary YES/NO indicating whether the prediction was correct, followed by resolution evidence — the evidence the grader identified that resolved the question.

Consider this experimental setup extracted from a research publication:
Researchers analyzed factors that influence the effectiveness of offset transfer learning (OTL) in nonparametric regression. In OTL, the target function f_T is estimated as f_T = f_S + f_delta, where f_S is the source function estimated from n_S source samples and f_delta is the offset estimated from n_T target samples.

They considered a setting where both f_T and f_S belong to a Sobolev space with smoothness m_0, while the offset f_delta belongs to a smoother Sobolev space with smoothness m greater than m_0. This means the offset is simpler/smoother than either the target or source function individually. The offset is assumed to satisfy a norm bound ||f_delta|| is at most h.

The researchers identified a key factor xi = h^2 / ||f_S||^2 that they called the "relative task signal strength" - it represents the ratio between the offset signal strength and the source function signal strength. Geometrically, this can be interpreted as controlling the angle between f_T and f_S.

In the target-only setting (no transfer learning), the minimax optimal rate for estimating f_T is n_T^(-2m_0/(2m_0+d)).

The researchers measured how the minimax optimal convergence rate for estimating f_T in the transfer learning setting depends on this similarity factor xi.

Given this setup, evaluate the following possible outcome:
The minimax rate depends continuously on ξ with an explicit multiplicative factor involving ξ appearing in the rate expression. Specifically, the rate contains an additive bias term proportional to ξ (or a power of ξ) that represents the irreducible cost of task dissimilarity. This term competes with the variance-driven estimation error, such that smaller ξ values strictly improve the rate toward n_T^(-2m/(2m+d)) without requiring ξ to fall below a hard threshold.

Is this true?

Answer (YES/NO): NO